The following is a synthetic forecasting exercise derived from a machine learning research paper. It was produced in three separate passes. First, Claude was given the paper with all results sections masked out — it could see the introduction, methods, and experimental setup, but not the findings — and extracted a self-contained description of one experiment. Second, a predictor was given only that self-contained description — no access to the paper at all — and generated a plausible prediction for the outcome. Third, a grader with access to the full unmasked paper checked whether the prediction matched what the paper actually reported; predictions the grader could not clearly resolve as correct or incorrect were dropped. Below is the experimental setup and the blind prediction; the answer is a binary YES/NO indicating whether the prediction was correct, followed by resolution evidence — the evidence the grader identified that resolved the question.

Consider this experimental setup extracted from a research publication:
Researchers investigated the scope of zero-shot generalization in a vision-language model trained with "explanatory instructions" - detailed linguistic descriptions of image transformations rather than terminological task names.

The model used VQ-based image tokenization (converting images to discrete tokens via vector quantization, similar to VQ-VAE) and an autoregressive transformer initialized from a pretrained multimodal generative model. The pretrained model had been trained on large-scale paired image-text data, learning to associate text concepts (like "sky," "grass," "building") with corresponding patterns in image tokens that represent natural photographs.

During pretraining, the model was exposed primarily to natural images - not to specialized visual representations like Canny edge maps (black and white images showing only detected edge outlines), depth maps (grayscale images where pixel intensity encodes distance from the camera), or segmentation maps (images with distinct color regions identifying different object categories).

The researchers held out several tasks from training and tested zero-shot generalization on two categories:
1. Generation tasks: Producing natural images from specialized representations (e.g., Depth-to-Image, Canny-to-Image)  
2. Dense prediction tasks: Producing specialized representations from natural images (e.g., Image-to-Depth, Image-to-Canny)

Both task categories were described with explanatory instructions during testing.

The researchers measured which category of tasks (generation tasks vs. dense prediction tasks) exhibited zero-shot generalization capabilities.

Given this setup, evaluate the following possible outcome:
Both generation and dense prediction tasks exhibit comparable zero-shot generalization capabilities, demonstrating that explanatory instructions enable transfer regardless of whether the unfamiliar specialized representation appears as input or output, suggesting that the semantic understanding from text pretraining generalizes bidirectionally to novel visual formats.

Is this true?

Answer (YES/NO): NO